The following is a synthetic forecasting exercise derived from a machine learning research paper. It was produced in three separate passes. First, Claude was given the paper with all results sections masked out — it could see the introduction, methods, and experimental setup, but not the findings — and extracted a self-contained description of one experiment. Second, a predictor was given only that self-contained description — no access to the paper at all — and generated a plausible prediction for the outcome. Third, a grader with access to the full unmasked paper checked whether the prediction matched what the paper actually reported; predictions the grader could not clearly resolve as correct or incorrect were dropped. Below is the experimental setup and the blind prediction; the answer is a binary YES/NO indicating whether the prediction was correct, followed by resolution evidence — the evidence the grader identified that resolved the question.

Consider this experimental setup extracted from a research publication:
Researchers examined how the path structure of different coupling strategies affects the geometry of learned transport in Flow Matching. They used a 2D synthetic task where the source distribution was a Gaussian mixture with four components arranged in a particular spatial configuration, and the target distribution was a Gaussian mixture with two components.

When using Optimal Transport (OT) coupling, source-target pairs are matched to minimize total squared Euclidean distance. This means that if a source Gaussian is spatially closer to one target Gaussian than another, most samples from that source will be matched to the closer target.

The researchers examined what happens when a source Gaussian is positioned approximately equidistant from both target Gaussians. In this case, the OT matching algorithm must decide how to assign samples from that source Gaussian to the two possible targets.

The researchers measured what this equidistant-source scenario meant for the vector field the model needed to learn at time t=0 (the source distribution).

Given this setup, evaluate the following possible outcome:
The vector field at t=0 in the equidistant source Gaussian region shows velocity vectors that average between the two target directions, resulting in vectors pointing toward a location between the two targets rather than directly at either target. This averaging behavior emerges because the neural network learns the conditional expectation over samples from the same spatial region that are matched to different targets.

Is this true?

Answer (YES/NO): YES